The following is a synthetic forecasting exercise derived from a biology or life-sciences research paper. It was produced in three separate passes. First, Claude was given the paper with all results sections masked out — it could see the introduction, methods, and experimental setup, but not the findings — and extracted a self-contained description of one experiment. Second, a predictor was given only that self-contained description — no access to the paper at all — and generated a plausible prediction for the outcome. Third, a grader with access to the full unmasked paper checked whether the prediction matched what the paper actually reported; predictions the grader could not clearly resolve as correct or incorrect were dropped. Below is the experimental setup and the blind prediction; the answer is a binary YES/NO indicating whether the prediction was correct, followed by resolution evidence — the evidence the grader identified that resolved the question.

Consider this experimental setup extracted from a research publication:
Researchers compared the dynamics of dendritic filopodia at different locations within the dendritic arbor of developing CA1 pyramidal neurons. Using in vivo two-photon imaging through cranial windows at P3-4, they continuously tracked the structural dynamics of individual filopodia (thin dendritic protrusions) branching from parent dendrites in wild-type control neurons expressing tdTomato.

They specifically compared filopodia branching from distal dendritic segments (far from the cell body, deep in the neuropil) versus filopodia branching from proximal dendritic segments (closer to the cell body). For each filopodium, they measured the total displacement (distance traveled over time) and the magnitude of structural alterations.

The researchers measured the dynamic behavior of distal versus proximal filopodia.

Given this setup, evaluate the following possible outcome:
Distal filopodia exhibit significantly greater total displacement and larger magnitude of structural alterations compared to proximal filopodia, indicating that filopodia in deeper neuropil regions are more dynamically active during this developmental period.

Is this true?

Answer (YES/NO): YES